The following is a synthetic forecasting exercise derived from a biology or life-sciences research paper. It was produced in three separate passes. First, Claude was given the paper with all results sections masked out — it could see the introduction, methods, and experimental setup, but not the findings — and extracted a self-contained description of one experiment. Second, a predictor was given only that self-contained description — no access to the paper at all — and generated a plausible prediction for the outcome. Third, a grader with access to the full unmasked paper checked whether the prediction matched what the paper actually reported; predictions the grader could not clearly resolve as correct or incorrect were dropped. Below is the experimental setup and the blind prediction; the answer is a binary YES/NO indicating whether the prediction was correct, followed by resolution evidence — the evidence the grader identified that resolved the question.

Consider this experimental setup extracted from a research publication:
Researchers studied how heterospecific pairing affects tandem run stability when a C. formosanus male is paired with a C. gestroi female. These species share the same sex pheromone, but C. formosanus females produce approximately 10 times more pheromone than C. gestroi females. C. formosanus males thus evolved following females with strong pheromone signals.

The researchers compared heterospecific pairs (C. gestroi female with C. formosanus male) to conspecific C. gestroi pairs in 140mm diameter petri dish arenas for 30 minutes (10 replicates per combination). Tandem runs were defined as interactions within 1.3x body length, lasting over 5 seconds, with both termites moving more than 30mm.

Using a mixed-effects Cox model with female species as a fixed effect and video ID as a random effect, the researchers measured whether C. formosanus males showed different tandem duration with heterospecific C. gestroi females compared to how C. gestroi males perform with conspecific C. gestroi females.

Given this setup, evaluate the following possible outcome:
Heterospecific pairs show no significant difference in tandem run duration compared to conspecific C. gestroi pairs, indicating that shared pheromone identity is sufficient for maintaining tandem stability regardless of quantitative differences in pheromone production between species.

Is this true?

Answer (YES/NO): NO